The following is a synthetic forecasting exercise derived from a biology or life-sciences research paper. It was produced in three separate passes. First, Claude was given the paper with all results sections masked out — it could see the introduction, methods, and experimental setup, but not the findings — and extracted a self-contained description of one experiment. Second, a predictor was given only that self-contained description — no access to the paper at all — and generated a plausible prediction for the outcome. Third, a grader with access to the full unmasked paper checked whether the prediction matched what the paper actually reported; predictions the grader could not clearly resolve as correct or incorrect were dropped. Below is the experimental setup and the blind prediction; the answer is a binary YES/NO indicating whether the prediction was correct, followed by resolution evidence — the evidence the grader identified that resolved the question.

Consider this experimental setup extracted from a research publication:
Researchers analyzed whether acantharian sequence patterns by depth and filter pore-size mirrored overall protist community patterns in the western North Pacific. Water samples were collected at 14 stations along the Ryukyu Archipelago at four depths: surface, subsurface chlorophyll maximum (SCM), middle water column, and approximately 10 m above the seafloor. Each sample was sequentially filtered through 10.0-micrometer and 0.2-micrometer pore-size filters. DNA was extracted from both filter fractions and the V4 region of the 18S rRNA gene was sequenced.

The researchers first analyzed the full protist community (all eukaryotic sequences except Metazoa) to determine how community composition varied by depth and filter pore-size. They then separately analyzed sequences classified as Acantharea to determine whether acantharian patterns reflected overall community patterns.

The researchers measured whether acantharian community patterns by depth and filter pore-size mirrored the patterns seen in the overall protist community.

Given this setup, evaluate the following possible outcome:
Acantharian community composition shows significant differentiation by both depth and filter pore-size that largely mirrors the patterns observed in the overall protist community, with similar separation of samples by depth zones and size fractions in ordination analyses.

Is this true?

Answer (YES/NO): NO